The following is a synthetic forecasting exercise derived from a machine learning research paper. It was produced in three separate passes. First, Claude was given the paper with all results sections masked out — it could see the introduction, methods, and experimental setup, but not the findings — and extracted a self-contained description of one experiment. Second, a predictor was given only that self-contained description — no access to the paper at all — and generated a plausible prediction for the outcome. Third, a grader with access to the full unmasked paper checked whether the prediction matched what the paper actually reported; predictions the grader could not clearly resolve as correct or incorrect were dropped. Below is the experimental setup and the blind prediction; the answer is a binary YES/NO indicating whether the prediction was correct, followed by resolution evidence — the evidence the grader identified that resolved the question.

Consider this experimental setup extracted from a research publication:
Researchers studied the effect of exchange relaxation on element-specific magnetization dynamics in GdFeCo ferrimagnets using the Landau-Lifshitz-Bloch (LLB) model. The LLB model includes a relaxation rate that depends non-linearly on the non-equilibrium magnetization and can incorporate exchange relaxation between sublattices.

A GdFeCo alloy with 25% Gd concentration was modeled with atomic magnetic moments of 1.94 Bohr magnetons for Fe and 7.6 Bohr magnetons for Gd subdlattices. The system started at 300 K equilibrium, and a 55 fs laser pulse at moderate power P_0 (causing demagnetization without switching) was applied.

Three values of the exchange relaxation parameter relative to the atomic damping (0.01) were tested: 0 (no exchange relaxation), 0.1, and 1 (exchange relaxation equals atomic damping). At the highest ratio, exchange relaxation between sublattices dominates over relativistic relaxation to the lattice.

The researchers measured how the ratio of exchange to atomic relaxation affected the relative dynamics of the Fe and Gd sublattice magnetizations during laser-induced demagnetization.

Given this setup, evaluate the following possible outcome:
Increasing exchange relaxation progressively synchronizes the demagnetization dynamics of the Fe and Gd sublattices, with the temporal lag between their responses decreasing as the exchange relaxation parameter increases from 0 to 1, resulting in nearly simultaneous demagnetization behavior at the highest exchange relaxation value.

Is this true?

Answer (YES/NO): YES